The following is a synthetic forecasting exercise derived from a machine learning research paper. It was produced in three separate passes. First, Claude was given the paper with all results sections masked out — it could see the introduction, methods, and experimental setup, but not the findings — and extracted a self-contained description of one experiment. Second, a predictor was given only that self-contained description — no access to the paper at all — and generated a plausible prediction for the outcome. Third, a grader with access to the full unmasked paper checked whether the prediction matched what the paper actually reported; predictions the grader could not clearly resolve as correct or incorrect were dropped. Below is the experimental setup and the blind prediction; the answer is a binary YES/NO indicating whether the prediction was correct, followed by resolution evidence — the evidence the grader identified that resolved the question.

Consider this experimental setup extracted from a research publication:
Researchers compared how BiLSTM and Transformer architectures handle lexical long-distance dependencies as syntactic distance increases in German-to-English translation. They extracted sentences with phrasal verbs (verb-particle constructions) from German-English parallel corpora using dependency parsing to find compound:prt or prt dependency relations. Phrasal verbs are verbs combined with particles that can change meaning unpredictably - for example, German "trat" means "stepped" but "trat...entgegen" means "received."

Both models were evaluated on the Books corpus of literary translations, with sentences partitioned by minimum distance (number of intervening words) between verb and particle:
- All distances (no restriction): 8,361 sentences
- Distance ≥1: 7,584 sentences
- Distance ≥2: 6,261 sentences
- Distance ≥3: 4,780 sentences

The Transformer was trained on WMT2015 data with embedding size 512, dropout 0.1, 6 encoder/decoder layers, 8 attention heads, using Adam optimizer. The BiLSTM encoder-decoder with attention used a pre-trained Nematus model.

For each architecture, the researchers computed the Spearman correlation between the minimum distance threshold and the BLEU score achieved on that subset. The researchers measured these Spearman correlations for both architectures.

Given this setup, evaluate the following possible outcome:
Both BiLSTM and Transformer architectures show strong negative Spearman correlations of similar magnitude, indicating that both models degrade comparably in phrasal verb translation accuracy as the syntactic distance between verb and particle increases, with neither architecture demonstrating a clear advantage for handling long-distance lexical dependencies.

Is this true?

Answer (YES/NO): YES